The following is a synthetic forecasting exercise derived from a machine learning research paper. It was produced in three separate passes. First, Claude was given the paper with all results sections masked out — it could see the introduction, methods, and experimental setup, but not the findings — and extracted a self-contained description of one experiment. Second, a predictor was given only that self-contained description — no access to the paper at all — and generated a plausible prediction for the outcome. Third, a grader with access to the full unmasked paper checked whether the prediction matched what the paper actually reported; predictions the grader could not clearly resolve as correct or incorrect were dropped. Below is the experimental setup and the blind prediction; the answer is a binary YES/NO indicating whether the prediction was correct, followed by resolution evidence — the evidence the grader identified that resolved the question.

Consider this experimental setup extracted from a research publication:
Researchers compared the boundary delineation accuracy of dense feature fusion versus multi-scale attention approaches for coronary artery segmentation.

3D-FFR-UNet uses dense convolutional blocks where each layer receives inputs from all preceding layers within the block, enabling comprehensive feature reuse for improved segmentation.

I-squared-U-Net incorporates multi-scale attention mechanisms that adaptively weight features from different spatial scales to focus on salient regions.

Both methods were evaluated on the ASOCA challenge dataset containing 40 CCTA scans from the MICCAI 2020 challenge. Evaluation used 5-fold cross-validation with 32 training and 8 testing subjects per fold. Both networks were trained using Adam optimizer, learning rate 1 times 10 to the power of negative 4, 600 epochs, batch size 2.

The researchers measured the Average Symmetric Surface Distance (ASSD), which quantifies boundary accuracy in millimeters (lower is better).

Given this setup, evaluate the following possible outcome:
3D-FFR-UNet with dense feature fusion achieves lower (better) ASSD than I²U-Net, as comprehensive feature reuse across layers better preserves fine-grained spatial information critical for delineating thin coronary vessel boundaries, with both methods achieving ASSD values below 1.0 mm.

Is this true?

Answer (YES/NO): YES